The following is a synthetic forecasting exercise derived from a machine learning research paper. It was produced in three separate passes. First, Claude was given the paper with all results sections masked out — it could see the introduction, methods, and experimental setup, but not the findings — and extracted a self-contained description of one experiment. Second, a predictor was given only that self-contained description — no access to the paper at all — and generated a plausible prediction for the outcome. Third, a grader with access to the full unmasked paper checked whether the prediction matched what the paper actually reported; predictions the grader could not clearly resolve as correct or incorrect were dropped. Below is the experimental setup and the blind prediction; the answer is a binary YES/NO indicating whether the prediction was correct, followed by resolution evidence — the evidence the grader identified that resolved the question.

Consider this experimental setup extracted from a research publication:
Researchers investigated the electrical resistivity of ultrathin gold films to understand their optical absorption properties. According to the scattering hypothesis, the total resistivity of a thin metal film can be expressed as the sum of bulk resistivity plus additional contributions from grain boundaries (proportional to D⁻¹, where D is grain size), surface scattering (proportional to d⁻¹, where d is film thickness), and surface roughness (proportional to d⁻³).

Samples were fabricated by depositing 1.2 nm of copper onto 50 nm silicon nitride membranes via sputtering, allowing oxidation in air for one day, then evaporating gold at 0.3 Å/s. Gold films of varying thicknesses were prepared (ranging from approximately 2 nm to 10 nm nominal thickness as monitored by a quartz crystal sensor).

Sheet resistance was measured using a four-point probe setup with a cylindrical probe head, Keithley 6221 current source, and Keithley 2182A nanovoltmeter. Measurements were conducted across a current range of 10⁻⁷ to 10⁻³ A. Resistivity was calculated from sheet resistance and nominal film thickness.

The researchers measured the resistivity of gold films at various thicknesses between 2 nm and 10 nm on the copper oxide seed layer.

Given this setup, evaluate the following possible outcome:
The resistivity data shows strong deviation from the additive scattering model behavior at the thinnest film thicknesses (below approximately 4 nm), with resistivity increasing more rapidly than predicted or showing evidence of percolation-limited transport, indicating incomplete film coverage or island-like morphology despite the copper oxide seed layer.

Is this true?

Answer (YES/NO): NO